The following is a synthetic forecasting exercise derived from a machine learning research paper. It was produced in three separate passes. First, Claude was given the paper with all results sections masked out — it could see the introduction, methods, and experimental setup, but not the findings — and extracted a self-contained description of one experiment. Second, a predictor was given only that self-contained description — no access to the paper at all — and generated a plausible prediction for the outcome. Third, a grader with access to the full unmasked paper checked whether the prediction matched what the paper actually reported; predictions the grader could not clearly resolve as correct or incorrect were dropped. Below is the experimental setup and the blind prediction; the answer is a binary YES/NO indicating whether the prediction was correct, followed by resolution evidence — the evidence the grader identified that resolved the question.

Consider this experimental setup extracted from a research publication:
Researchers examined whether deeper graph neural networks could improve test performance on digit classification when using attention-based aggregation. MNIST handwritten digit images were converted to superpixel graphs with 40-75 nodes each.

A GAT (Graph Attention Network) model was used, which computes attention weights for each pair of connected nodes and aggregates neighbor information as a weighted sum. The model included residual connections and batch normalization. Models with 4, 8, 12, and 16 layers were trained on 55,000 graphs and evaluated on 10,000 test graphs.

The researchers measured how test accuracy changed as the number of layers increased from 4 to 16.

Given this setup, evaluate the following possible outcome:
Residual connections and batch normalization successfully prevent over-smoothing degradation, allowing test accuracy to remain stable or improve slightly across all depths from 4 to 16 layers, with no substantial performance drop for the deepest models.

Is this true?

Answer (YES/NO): YES